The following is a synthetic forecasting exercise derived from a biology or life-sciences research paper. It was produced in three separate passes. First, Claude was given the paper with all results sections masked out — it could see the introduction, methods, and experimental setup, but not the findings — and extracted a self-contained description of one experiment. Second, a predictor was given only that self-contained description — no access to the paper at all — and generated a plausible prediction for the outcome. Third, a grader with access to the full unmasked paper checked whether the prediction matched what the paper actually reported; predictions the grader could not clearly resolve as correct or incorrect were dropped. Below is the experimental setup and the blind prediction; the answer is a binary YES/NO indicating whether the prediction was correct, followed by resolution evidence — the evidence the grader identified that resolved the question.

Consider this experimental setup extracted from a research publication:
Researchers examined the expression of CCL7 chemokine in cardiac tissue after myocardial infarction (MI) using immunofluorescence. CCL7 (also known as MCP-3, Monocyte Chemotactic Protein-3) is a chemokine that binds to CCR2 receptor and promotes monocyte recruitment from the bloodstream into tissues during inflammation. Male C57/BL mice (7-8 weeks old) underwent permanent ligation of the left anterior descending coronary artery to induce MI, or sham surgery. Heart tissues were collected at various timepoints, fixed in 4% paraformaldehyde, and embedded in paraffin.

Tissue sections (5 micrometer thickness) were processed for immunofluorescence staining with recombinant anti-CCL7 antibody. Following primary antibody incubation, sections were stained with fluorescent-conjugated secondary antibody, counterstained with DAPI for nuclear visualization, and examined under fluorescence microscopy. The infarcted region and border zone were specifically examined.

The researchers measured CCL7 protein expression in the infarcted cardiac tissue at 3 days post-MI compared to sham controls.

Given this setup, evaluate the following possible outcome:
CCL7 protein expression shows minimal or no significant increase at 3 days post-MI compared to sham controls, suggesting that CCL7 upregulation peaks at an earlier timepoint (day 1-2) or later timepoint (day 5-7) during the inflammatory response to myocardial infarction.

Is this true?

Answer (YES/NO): NO